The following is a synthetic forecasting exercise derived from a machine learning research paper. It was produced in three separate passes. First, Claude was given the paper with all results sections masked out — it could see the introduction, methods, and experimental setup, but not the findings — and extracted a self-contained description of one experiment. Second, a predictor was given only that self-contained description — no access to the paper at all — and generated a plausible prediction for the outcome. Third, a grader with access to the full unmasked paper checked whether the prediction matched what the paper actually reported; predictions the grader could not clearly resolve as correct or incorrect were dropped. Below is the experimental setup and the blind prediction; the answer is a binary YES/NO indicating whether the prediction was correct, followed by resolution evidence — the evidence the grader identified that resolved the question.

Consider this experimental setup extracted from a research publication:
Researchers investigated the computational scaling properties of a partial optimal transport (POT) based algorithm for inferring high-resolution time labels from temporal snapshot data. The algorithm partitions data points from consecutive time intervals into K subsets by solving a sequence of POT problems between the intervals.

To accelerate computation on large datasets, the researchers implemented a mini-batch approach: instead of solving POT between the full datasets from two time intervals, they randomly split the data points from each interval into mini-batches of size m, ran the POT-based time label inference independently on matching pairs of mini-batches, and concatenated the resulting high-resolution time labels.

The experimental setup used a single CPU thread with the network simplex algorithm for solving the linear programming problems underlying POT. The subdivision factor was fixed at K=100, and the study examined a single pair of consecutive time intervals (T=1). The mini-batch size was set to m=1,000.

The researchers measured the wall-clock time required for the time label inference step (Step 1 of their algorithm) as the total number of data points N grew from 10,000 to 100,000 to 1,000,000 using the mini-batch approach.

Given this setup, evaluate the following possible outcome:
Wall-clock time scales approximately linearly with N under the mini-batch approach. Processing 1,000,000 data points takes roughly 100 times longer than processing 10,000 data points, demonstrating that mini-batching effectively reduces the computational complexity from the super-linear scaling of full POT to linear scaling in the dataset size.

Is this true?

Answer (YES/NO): NO